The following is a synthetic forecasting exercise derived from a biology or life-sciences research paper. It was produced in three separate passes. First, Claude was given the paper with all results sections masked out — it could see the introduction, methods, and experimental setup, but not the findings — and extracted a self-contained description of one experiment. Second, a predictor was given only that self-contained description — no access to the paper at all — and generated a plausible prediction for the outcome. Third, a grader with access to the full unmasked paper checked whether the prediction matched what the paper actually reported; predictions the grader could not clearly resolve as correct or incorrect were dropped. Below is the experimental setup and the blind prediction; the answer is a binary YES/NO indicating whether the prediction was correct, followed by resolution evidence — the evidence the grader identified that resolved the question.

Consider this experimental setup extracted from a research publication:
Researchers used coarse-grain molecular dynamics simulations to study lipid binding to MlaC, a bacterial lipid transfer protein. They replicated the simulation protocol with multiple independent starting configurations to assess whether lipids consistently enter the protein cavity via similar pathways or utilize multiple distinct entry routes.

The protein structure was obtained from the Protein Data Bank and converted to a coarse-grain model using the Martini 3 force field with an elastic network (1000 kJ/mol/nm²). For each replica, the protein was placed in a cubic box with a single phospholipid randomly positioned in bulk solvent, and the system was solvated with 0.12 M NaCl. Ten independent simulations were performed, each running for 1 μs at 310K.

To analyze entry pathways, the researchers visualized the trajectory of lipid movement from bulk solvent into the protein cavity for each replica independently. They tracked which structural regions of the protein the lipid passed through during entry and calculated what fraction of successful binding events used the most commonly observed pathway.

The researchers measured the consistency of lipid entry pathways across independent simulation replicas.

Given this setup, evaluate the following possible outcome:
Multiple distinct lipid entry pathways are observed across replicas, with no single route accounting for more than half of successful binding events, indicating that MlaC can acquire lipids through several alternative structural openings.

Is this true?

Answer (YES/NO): NO